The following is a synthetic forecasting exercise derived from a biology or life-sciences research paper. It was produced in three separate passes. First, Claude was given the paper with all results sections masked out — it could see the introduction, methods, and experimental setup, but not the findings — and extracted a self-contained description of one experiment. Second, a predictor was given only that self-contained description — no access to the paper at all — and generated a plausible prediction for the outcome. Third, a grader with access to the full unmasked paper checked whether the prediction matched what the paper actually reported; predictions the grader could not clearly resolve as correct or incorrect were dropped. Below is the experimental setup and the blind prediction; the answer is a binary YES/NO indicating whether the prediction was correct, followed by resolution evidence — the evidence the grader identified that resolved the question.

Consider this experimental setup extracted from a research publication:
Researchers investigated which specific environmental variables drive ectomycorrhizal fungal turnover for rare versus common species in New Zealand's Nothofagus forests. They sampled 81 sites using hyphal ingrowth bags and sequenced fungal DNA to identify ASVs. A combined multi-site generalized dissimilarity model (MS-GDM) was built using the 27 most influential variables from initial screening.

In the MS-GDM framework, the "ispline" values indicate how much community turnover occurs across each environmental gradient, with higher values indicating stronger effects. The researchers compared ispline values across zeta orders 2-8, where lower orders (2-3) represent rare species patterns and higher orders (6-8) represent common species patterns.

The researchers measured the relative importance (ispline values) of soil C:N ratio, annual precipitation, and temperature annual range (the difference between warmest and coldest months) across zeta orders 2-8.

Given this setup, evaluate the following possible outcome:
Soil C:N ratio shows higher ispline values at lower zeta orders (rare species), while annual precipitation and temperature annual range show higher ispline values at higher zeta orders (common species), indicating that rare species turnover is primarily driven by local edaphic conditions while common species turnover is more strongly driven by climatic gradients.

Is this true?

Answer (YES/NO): NO